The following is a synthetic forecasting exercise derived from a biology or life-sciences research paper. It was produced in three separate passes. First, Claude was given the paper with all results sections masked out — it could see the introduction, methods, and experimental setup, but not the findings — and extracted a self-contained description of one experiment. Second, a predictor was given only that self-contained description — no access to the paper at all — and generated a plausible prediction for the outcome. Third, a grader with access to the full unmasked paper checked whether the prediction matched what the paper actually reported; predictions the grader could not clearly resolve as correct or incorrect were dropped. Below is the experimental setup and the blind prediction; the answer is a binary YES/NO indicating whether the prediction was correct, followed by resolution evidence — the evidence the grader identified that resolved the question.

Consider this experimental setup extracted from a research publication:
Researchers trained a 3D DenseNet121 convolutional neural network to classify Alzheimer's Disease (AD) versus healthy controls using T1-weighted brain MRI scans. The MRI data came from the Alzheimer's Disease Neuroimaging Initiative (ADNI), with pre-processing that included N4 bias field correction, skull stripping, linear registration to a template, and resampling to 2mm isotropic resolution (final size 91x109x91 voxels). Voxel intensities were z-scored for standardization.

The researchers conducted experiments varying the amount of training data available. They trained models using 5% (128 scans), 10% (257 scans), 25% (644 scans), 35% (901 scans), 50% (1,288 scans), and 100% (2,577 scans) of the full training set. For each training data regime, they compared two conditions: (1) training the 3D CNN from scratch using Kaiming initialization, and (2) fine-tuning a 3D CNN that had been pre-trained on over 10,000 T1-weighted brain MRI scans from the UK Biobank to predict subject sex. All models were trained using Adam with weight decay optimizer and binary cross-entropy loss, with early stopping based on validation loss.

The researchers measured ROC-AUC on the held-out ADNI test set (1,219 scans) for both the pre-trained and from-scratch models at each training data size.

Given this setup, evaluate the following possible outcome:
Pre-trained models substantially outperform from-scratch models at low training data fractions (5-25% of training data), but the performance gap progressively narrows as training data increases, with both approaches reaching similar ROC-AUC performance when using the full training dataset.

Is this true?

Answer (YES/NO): NO